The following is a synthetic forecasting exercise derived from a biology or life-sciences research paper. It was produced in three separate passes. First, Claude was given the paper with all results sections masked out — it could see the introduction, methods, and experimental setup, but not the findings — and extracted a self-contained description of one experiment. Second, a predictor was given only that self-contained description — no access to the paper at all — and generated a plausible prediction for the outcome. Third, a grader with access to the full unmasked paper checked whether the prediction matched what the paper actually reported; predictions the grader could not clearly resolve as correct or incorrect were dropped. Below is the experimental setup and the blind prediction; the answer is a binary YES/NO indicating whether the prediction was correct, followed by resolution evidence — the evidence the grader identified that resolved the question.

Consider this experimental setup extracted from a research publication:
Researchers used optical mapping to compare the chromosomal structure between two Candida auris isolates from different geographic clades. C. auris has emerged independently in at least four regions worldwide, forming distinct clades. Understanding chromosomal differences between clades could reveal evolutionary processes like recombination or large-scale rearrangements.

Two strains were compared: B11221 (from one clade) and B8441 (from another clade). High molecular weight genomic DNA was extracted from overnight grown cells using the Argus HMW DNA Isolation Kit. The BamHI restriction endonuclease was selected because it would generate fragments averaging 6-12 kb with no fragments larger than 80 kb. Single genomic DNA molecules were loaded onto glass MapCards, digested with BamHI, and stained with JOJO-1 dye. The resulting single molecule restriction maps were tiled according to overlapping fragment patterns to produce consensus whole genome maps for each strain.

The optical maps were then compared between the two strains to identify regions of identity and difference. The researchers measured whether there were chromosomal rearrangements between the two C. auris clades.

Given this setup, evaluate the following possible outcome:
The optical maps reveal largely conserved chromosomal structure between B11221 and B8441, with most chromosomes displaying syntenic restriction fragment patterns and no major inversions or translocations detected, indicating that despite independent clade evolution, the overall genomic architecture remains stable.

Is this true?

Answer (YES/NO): NO